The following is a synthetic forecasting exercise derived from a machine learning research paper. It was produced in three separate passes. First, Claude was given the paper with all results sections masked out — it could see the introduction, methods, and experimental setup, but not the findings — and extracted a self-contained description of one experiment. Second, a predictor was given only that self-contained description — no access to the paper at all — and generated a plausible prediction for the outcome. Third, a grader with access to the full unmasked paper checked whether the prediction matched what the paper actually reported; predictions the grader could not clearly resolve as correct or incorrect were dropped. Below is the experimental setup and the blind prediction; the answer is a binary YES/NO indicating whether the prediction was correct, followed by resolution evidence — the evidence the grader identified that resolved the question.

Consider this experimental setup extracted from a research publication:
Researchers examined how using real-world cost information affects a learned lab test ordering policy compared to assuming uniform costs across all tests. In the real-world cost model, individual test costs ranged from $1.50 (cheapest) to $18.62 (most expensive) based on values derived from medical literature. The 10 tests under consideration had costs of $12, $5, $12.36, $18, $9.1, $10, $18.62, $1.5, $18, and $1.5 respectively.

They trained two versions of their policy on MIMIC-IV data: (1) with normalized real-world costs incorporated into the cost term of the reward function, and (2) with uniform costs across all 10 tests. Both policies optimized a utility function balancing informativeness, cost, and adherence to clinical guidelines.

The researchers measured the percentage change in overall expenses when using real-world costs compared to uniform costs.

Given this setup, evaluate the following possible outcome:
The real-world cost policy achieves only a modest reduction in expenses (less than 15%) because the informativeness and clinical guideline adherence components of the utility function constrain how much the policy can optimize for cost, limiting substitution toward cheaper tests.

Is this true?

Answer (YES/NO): YES